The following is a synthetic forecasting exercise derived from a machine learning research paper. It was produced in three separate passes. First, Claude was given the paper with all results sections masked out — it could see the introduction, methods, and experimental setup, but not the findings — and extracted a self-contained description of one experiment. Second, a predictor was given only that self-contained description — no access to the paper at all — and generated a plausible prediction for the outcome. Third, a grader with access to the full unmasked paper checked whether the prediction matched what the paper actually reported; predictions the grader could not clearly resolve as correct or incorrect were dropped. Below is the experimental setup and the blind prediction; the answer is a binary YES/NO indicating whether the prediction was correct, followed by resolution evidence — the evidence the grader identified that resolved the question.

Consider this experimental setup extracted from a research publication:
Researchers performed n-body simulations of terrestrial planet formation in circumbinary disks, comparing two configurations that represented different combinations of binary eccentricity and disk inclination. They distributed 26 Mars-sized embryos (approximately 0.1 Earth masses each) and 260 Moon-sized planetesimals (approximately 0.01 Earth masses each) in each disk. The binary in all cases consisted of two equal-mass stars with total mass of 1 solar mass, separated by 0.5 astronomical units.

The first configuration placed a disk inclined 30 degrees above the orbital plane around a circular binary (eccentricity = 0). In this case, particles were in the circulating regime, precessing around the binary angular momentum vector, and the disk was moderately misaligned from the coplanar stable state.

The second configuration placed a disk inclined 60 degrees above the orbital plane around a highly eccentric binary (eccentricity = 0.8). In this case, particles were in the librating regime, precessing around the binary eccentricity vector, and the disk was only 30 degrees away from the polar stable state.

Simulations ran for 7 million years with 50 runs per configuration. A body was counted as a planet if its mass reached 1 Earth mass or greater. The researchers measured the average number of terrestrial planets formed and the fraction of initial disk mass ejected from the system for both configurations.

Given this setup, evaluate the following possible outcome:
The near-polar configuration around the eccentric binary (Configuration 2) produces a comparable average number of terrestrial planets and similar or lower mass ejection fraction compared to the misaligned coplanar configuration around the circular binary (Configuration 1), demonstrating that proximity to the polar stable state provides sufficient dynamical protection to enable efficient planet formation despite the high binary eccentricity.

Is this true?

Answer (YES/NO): NO